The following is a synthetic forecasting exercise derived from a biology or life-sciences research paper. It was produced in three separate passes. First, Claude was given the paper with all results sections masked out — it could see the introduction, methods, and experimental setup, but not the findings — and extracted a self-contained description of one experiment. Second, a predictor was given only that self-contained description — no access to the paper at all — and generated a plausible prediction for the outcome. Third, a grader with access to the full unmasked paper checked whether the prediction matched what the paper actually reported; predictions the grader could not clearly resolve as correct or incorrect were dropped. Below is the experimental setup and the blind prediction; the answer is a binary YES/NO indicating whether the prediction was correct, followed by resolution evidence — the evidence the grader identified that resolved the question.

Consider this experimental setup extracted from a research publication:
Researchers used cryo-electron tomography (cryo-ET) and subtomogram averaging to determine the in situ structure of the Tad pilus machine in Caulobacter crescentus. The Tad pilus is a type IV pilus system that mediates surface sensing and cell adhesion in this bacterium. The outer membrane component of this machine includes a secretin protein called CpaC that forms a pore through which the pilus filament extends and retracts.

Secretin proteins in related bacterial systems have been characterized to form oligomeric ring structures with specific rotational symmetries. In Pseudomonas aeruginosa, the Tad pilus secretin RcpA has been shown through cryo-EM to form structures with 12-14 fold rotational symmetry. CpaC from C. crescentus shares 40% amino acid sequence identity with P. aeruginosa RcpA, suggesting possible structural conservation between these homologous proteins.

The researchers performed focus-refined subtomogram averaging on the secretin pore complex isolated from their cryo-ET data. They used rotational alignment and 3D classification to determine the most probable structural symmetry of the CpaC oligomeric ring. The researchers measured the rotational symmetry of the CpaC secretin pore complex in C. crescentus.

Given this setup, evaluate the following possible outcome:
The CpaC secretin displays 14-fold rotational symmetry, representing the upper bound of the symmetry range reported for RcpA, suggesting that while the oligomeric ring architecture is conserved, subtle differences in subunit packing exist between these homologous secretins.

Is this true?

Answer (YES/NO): NO